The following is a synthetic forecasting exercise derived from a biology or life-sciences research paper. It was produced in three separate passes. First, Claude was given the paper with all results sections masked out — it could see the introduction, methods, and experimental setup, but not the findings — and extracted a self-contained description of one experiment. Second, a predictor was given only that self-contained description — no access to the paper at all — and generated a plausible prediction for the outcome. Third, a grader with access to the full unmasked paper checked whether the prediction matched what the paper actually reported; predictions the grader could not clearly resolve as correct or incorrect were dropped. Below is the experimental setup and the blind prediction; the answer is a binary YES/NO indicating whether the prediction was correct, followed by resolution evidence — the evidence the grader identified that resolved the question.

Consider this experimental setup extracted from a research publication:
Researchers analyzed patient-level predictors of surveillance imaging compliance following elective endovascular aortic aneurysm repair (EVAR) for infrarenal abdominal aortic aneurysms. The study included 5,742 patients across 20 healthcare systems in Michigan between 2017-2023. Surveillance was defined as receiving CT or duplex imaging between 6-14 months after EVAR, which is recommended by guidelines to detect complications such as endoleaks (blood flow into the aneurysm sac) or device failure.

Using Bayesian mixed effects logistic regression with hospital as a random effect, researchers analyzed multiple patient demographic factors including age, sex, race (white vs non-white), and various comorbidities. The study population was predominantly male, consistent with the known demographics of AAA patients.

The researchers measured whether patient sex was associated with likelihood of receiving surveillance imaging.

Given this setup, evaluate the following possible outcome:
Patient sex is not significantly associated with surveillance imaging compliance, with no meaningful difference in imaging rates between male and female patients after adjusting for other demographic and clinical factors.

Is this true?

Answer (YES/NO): YES